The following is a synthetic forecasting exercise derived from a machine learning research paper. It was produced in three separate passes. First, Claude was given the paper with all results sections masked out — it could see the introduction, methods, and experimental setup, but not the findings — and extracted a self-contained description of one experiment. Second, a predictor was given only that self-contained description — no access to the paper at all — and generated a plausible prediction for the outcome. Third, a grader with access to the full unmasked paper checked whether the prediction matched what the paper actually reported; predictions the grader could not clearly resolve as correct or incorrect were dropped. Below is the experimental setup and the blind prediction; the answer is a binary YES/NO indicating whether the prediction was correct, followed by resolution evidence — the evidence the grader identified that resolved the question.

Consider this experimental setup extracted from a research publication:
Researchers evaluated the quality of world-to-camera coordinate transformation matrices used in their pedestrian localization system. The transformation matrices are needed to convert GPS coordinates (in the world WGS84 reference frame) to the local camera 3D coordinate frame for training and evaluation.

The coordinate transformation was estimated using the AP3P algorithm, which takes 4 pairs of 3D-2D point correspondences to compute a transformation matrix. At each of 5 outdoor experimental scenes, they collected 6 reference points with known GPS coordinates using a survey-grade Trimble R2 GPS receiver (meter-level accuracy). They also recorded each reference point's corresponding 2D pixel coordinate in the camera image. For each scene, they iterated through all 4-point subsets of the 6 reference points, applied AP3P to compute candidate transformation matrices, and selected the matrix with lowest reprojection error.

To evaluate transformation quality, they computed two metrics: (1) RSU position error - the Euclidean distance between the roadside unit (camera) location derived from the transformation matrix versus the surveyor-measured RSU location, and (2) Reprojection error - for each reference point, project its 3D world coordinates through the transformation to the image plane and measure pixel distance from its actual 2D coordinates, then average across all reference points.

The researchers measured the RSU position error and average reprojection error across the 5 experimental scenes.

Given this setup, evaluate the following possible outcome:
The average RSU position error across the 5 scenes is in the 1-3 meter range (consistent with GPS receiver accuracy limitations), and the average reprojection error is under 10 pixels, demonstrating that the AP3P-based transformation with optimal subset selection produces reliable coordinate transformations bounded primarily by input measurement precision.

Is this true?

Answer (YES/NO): NO